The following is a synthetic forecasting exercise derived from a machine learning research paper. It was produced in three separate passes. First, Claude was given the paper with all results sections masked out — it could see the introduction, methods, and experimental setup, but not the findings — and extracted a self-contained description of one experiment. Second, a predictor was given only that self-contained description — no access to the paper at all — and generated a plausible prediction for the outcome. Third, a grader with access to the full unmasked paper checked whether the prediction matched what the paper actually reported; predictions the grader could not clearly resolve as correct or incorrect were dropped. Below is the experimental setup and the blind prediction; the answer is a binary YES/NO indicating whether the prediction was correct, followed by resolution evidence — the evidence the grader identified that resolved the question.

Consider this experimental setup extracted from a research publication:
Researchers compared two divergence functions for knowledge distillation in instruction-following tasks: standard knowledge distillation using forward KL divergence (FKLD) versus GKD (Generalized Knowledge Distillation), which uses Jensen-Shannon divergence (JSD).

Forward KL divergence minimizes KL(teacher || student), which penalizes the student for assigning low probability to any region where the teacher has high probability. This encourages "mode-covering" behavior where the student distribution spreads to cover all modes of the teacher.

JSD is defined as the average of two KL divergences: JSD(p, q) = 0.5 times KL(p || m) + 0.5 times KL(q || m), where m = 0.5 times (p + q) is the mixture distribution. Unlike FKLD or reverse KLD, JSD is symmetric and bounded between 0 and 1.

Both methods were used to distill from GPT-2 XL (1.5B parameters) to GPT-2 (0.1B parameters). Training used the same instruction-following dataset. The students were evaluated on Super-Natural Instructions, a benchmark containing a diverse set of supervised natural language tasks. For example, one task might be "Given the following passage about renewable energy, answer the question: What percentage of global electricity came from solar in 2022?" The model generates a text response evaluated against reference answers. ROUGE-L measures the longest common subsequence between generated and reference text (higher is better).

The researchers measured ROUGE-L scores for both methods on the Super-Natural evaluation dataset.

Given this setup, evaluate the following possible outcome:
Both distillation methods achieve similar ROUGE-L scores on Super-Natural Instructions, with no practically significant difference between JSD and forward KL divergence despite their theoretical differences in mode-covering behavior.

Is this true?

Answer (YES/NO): NO